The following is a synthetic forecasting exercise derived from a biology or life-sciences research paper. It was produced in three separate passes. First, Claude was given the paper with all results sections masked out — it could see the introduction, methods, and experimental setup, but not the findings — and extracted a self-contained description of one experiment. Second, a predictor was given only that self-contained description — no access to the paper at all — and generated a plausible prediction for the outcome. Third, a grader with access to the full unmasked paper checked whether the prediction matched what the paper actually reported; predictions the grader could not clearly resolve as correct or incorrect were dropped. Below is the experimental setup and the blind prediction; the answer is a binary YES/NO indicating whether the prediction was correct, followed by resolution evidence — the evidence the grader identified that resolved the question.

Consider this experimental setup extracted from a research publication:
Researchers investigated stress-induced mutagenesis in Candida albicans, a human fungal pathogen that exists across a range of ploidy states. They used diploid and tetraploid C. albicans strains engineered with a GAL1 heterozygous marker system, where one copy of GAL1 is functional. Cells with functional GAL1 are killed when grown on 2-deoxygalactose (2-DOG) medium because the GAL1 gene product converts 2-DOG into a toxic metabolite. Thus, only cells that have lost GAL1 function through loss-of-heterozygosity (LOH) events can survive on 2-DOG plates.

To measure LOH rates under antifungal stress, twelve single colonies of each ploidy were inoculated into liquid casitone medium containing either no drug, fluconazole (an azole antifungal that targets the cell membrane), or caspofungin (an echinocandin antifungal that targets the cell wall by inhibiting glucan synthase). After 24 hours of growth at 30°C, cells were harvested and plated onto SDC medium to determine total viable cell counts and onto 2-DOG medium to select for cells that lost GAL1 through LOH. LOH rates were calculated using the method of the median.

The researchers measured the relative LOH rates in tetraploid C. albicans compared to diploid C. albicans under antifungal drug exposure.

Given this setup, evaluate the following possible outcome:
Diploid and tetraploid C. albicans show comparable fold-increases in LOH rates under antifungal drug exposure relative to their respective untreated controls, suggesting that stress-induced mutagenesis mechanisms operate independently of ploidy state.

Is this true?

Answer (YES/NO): NO